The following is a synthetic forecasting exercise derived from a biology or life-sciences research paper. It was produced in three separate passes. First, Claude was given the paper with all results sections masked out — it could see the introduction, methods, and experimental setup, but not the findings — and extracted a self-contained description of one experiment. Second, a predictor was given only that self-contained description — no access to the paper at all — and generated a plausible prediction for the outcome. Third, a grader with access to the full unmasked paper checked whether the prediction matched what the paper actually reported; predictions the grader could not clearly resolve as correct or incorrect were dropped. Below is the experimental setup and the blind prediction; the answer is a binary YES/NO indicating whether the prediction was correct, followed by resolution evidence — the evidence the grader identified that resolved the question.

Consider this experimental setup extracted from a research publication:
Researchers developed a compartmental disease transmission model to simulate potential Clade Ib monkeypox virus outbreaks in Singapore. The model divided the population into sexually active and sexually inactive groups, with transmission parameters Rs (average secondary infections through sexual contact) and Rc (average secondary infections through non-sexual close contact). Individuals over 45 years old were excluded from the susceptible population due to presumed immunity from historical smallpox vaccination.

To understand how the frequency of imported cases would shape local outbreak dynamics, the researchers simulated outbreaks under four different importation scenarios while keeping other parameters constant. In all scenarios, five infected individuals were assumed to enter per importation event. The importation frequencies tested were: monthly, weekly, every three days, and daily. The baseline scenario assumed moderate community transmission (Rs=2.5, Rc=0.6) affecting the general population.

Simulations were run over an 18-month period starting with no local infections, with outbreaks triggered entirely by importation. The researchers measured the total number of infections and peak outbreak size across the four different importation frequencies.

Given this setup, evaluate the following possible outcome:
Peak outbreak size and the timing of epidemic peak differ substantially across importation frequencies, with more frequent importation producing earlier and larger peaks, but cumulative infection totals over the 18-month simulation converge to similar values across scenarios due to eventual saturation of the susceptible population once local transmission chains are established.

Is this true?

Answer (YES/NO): NO